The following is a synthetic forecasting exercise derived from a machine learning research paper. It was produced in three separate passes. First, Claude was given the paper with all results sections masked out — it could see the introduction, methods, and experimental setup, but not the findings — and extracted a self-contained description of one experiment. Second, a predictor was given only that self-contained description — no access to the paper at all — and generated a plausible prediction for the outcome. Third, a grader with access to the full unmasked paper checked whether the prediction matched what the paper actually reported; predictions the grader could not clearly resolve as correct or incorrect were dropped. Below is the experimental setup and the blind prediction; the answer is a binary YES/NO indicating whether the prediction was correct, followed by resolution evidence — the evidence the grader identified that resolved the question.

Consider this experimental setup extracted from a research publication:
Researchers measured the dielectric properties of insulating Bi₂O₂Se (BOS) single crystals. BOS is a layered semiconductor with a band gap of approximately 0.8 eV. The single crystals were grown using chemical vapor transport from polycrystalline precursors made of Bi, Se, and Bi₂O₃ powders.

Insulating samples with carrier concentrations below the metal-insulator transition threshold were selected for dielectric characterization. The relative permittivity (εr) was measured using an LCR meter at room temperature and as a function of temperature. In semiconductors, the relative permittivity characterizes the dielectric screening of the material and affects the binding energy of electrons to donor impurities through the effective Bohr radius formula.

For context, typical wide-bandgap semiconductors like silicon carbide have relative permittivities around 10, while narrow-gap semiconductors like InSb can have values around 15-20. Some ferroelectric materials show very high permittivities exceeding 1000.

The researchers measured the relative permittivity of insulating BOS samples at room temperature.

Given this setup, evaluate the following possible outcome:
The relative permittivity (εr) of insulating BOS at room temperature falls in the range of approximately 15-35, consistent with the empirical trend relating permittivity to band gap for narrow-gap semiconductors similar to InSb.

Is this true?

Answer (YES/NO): NO